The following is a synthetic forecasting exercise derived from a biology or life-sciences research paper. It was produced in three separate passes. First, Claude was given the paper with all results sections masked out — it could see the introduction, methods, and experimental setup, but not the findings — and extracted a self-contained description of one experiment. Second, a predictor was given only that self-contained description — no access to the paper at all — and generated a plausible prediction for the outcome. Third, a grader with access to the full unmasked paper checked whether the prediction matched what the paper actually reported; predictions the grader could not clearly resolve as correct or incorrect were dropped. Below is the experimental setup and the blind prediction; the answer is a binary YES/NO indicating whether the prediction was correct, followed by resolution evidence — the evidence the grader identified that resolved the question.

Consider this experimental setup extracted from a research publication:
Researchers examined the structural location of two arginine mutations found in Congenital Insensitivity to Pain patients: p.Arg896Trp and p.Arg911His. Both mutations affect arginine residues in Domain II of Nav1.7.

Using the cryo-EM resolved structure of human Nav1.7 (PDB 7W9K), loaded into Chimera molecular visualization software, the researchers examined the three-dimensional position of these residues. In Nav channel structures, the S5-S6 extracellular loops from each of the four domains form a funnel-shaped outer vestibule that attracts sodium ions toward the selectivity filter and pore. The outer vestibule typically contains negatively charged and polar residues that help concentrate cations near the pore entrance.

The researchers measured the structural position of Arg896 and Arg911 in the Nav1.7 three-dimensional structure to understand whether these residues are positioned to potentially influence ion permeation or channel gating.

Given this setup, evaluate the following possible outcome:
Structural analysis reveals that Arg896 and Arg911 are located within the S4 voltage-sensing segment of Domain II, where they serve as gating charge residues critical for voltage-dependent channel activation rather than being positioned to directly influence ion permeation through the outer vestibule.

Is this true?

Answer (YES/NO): NO